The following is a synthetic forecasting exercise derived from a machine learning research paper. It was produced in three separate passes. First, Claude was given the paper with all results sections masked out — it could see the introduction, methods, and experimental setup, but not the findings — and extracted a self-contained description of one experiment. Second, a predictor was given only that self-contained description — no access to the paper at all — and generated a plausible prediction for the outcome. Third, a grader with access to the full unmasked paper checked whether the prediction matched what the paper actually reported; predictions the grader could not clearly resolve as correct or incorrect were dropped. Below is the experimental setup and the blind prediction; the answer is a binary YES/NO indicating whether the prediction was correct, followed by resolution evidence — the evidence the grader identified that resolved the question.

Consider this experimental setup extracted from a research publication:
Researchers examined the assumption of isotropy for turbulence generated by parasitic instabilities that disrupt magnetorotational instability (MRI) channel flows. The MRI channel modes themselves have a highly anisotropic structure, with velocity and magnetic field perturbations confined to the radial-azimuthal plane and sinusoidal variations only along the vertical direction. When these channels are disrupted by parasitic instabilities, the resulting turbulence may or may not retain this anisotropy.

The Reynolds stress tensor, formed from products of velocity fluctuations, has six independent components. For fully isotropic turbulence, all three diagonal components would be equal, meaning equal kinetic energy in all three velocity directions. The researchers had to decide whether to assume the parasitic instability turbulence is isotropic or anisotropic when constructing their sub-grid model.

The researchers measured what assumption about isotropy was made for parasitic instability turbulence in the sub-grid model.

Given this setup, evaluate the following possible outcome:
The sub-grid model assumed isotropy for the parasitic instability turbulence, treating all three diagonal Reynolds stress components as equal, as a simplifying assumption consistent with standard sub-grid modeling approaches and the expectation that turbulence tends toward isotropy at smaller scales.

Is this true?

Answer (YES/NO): YES